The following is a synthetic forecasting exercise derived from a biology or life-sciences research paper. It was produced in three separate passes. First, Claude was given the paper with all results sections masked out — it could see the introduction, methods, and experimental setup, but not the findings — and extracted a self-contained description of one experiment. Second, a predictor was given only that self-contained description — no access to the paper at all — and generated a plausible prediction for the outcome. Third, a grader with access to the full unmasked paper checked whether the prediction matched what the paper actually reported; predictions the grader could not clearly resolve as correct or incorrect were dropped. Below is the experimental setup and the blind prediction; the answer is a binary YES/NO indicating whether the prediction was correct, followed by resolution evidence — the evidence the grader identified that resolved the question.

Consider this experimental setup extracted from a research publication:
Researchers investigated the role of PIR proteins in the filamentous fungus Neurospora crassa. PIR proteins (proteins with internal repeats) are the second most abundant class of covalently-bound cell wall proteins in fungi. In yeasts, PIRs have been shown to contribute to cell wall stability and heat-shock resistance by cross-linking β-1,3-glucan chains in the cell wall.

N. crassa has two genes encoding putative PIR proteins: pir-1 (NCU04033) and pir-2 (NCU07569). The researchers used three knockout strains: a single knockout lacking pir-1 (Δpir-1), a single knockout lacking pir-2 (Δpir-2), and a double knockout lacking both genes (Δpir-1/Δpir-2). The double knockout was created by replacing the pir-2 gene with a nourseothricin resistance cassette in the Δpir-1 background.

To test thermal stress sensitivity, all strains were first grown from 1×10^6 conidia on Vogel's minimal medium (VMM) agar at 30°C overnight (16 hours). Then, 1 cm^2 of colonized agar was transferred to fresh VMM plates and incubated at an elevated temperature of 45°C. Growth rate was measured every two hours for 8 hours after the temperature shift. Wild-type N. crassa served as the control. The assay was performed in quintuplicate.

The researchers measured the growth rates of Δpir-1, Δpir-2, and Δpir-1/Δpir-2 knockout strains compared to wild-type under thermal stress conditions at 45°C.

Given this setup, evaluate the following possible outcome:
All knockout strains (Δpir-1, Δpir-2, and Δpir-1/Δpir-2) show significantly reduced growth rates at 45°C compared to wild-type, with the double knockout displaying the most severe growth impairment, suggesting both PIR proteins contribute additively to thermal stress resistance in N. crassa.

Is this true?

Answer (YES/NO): NO